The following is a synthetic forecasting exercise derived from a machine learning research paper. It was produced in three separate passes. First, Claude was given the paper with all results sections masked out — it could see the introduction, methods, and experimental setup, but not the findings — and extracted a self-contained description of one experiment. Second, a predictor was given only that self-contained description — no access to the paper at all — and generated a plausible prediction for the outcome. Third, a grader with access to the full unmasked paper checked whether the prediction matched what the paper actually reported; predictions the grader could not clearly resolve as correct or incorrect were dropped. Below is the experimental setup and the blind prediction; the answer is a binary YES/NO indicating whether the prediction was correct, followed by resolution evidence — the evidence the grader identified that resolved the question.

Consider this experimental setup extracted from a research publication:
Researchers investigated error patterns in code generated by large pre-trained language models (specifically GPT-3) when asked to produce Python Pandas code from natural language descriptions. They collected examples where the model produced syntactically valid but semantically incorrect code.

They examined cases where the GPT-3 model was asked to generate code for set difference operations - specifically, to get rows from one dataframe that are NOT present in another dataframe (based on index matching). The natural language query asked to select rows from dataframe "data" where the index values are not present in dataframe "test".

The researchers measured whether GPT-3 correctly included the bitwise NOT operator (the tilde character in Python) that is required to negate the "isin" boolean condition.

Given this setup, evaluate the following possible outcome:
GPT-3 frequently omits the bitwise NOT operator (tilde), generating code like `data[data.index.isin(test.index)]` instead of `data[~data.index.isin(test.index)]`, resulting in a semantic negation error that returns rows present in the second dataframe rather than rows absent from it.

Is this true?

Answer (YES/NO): YES